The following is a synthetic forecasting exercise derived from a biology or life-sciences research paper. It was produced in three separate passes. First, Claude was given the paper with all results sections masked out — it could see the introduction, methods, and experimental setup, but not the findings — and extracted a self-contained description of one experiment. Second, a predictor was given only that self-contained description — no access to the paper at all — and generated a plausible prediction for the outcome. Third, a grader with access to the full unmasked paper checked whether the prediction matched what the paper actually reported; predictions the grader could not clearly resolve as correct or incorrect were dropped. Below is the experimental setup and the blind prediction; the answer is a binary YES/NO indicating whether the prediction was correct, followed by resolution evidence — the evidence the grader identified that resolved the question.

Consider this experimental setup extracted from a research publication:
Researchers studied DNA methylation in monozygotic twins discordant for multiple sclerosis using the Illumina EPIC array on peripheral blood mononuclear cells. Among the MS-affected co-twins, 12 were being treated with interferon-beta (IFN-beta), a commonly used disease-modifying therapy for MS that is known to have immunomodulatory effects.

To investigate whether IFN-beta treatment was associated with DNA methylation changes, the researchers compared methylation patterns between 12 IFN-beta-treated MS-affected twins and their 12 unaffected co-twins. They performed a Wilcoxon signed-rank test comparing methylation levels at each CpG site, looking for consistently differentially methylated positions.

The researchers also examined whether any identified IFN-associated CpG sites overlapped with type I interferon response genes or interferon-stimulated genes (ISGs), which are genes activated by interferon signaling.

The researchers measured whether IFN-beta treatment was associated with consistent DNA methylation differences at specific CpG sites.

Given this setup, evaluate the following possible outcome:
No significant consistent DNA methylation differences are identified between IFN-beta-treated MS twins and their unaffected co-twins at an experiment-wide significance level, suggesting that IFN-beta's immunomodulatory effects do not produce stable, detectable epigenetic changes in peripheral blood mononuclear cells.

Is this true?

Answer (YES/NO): NO